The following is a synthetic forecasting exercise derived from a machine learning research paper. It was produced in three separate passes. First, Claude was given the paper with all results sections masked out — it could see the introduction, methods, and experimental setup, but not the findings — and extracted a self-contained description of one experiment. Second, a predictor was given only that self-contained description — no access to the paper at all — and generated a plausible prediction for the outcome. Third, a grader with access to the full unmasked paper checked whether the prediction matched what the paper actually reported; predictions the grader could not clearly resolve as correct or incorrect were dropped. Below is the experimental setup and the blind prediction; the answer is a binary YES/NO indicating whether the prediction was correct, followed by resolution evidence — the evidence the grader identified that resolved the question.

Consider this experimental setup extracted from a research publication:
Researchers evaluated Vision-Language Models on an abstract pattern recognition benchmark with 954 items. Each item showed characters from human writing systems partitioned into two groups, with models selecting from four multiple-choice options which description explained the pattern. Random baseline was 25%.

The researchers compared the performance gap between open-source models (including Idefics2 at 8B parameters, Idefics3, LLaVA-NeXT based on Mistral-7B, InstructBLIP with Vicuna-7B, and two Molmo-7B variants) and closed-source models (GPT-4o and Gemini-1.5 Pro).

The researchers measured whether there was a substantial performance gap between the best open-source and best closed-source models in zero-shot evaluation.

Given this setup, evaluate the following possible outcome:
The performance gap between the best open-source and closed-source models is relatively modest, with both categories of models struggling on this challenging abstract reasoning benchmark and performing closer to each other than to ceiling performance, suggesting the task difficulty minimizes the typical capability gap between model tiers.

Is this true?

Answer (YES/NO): YES